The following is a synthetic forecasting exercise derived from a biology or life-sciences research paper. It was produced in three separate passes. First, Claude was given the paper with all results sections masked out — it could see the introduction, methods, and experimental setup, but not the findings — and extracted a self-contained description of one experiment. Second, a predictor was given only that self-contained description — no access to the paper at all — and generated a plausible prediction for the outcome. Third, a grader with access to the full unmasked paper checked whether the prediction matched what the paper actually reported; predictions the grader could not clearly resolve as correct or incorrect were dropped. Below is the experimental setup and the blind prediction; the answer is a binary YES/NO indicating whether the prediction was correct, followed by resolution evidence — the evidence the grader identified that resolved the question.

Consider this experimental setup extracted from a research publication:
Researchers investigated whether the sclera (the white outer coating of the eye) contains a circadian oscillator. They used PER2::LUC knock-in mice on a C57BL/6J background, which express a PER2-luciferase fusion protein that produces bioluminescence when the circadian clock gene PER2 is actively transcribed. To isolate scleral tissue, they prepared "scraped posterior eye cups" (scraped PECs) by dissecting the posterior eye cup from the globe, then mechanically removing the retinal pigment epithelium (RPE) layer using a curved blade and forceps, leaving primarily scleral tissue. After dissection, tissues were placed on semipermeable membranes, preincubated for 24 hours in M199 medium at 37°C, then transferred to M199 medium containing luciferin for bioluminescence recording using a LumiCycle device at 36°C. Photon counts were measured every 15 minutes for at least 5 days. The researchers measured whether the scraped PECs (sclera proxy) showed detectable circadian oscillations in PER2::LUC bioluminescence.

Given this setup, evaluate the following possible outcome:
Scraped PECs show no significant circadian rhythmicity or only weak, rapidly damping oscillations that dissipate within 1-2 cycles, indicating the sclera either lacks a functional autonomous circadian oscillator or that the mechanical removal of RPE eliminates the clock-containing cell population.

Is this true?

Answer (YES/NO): NO